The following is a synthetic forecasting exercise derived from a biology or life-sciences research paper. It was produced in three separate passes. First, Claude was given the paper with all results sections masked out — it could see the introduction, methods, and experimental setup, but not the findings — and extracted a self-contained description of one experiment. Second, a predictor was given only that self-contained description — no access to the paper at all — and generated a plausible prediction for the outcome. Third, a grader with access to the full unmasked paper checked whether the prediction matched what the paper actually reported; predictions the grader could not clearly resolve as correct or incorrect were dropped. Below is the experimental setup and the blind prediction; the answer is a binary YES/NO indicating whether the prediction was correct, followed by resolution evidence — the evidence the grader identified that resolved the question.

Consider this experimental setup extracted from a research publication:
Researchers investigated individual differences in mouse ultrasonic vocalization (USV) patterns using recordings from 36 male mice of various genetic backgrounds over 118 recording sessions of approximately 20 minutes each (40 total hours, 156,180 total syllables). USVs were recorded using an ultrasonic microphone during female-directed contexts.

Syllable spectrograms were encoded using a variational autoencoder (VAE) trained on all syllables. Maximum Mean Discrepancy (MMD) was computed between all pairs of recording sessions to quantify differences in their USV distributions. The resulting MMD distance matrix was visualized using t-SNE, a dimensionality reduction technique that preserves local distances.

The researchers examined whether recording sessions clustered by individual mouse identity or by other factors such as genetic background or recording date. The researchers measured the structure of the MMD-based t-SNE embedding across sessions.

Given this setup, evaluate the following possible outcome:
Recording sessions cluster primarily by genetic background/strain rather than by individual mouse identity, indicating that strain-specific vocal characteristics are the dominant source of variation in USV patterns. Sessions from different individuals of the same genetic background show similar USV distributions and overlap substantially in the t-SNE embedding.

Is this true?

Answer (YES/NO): NO